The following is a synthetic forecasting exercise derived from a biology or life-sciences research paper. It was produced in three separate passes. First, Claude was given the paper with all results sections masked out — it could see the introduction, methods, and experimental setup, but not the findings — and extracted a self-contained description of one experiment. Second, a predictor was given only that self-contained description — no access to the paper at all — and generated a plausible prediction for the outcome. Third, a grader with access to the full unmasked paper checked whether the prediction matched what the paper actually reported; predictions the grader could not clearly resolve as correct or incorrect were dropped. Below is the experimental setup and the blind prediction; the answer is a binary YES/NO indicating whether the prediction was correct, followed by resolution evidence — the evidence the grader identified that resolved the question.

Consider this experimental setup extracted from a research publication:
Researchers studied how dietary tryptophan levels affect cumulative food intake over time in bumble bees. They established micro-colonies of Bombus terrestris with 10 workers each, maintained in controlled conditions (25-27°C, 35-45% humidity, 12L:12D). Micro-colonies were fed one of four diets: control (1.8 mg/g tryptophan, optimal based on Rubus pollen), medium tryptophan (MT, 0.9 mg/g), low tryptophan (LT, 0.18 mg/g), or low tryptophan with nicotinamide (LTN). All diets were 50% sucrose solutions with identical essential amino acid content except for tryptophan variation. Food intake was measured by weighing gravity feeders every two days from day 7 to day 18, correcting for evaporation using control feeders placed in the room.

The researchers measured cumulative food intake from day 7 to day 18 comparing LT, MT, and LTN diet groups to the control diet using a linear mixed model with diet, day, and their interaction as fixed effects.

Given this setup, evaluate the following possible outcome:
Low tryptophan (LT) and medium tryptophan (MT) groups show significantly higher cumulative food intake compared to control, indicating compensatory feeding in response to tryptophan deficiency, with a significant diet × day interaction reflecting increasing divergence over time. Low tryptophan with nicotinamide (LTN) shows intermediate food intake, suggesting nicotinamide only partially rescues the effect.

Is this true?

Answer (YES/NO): NO